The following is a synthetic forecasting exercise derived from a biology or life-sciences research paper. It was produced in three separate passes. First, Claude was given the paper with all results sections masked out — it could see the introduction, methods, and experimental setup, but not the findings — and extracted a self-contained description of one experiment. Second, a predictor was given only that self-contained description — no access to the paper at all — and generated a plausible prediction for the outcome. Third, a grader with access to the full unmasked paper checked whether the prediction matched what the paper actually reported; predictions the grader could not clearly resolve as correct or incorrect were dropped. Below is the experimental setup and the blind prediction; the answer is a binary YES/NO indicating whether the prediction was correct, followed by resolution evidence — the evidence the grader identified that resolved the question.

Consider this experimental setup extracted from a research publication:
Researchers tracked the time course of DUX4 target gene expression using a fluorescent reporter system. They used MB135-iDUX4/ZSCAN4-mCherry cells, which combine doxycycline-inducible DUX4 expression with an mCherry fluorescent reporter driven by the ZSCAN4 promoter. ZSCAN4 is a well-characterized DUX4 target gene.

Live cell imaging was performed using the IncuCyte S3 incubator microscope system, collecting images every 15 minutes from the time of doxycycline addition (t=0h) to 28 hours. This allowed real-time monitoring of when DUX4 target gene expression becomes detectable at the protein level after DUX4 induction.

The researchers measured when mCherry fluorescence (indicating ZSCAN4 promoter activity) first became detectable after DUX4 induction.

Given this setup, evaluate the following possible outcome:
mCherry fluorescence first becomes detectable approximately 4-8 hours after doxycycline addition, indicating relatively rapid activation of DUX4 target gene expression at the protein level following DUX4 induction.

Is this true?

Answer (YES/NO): NO